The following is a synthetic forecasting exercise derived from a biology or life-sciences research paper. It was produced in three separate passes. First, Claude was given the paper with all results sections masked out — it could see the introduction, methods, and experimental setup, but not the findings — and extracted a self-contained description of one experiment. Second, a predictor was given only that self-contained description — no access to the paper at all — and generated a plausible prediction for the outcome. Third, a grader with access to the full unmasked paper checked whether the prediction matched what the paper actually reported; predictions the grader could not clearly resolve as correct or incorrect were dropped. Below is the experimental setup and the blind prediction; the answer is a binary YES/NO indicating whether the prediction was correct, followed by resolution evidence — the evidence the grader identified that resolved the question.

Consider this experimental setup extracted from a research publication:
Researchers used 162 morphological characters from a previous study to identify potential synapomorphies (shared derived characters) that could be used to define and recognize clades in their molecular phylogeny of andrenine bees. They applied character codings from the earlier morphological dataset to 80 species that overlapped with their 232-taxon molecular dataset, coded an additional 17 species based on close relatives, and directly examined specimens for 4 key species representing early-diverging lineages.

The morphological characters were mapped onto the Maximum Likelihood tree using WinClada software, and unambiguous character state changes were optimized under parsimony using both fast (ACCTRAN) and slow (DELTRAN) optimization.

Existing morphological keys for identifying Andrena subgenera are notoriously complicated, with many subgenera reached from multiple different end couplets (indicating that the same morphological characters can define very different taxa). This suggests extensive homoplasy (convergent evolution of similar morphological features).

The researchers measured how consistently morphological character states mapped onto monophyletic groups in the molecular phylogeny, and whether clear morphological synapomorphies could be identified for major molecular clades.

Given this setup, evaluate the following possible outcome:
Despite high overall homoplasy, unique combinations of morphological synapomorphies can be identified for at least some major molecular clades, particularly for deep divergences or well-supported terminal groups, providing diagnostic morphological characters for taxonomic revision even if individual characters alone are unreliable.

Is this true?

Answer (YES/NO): NO